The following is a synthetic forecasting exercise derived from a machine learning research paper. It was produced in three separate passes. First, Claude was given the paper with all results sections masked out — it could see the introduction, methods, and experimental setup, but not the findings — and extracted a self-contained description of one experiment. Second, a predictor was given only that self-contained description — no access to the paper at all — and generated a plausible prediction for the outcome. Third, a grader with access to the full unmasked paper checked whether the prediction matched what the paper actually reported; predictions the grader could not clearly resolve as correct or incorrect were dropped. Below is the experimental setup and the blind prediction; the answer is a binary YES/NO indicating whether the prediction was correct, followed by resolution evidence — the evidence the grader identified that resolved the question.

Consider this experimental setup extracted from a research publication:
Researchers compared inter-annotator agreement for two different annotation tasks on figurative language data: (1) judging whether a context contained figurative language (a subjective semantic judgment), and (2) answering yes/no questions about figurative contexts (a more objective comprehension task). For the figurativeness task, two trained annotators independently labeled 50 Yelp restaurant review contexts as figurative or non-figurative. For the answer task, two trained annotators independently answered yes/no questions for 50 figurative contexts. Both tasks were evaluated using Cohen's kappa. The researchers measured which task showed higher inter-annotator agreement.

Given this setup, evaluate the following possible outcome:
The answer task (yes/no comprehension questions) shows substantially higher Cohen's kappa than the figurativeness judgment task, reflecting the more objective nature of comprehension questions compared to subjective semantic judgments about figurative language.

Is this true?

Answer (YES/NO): YES